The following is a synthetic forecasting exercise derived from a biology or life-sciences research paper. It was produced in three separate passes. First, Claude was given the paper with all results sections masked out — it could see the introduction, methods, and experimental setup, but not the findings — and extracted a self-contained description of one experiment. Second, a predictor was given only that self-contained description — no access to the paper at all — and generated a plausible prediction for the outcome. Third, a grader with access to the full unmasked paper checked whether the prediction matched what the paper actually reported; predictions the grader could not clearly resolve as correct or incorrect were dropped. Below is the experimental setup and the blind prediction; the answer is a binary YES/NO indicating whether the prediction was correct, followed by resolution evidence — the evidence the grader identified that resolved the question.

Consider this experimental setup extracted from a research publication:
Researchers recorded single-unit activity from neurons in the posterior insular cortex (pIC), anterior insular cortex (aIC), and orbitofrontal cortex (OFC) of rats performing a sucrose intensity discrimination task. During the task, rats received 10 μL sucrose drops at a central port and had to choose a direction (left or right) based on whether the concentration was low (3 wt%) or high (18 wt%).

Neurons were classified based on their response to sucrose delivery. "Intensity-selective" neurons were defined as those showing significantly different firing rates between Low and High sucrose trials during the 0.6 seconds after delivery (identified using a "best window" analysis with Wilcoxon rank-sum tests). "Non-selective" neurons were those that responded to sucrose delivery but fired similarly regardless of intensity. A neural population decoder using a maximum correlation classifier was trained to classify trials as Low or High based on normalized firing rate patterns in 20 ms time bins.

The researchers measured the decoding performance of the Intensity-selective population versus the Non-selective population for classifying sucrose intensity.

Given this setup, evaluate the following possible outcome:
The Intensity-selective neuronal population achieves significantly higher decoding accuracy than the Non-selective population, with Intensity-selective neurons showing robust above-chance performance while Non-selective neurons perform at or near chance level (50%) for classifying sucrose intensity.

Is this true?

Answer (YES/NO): NO